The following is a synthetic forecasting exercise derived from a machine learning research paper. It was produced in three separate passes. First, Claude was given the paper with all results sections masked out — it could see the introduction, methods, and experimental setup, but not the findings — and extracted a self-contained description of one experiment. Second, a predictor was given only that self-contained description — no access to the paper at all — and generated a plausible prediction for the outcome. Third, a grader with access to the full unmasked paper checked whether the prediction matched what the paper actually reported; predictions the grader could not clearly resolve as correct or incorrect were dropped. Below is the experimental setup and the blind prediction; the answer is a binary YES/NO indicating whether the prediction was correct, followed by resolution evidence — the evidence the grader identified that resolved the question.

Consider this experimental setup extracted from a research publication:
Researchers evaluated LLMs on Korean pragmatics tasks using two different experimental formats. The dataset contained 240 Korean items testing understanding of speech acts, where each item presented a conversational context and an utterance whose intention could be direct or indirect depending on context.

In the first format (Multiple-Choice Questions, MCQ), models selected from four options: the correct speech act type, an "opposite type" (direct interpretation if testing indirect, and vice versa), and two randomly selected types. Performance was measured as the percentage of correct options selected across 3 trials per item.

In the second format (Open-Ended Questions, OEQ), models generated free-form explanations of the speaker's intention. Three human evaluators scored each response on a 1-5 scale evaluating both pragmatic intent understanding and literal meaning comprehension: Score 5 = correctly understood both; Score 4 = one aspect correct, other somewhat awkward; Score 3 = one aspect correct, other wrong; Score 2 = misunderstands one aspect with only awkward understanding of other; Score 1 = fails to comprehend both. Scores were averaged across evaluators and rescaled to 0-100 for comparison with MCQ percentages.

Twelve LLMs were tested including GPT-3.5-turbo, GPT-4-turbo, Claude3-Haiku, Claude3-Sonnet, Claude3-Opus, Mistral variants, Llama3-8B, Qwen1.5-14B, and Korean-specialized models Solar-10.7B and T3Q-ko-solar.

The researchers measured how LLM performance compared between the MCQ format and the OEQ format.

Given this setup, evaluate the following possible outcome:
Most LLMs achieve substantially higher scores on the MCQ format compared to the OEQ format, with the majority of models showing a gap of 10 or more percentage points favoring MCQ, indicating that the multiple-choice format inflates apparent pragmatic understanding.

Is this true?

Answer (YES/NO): NO